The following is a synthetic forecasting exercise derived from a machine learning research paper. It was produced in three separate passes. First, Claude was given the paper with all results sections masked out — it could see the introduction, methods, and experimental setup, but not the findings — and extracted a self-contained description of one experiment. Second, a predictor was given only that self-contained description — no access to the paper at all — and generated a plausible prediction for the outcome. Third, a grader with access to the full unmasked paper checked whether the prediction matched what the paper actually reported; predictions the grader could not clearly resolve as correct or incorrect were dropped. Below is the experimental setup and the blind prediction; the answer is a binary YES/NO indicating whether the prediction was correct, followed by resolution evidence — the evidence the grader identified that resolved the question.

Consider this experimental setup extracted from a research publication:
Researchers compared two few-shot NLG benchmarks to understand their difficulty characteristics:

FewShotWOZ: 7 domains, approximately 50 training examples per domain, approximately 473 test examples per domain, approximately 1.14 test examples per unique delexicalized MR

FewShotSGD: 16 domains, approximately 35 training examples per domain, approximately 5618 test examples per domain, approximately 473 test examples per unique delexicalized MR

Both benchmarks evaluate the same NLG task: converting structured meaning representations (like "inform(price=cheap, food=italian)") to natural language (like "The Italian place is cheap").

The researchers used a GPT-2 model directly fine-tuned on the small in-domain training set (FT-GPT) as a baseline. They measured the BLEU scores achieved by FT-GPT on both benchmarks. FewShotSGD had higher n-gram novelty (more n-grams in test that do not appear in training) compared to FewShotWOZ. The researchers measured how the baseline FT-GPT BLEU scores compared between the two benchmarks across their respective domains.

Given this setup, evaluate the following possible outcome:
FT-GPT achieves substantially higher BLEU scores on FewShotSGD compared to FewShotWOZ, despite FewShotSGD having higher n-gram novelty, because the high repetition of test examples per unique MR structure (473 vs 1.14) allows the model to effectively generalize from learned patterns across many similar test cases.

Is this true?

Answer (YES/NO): NO